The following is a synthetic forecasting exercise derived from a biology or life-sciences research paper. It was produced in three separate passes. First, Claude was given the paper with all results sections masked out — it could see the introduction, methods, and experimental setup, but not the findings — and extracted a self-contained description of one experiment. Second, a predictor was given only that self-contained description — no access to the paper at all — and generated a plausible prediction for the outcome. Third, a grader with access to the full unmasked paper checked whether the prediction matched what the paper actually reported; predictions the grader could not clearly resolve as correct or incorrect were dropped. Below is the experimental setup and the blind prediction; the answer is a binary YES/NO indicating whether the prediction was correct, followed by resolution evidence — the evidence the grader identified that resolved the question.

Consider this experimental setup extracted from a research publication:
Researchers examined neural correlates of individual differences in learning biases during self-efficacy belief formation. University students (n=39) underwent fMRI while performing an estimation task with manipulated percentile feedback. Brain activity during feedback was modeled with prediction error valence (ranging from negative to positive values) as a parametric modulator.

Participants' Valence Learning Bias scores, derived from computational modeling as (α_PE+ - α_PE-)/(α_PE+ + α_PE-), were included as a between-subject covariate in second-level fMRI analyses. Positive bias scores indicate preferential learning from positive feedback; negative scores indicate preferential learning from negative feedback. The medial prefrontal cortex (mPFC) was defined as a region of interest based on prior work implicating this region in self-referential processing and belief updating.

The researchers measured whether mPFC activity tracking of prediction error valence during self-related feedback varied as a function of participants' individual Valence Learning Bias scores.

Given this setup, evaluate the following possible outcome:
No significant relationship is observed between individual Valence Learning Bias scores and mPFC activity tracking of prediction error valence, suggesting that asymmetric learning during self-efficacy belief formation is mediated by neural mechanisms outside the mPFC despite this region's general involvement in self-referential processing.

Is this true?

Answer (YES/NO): NO